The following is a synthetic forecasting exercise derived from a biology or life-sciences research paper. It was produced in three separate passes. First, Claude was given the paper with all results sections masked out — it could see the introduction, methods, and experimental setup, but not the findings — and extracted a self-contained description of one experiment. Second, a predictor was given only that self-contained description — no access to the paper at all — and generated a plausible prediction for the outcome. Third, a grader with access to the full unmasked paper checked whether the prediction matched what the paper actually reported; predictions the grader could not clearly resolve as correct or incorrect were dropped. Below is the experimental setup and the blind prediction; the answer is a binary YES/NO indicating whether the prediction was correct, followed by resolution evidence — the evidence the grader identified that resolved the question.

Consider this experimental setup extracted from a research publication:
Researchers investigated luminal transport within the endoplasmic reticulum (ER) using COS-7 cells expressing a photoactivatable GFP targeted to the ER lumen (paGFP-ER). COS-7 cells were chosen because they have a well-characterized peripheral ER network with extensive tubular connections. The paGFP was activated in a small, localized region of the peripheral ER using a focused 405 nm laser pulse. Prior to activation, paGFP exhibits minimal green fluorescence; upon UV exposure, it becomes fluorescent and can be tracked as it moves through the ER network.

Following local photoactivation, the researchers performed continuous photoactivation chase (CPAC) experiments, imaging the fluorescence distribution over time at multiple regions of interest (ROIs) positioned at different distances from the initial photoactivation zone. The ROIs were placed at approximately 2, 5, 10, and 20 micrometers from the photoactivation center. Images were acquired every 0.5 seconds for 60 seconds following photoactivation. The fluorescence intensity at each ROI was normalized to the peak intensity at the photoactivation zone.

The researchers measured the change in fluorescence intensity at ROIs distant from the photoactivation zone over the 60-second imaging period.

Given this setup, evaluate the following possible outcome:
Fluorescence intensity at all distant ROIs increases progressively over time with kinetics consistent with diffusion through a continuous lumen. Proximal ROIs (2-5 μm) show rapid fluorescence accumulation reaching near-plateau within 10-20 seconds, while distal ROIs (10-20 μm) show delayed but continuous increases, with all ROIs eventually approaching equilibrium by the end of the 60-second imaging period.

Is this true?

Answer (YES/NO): NO